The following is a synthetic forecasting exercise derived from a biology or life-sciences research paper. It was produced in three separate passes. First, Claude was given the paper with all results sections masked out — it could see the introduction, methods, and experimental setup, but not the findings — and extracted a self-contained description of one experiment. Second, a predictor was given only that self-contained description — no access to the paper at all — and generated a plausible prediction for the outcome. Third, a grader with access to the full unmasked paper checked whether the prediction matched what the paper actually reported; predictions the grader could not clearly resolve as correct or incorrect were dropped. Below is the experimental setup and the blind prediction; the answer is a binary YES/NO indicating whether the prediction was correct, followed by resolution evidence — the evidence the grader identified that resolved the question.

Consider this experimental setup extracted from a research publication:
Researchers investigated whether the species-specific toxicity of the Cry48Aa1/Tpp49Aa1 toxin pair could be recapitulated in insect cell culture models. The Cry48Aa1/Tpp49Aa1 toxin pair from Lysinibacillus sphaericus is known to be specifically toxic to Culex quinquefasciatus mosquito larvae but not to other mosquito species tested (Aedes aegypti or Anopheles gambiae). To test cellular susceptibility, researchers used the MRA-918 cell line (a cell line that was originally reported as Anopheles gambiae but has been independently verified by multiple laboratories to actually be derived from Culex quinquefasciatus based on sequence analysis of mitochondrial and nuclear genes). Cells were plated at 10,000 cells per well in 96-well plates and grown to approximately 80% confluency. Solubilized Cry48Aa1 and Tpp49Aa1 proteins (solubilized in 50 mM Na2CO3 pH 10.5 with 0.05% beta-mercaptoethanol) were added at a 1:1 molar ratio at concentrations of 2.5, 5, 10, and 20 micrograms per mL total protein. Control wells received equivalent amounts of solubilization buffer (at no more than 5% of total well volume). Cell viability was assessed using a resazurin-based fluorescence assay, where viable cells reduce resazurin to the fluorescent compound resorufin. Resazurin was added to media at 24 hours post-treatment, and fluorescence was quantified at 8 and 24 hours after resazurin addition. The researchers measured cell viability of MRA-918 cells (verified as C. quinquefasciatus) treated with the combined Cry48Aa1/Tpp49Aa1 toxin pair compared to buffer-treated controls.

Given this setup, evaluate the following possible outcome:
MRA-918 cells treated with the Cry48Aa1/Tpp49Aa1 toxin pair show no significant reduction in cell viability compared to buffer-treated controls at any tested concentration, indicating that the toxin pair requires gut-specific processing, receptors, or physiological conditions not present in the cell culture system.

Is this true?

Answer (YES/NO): NO